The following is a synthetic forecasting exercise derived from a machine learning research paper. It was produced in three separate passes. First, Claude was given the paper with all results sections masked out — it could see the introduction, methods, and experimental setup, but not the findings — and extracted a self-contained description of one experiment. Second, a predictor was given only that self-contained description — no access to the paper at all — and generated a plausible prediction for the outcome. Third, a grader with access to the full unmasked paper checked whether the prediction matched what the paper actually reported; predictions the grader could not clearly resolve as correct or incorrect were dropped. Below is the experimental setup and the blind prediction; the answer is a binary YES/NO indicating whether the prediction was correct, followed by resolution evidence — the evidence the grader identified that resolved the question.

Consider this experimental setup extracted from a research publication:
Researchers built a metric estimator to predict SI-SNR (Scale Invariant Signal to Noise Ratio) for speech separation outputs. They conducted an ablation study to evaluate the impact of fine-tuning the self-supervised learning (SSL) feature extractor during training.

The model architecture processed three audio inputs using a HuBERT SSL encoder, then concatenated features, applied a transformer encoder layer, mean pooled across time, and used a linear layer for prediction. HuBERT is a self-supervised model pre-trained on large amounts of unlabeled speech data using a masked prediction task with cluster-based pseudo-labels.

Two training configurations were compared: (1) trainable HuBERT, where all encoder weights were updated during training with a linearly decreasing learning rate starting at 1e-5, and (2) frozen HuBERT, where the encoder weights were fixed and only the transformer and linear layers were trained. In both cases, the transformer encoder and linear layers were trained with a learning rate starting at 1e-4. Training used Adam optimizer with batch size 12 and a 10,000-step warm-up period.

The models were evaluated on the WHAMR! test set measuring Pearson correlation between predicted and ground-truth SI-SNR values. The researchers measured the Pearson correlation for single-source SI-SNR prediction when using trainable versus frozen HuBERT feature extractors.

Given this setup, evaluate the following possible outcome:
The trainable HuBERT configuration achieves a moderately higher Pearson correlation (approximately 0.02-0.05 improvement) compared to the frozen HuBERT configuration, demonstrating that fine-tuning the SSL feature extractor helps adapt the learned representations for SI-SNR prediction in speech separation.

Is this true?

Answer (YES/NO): NO